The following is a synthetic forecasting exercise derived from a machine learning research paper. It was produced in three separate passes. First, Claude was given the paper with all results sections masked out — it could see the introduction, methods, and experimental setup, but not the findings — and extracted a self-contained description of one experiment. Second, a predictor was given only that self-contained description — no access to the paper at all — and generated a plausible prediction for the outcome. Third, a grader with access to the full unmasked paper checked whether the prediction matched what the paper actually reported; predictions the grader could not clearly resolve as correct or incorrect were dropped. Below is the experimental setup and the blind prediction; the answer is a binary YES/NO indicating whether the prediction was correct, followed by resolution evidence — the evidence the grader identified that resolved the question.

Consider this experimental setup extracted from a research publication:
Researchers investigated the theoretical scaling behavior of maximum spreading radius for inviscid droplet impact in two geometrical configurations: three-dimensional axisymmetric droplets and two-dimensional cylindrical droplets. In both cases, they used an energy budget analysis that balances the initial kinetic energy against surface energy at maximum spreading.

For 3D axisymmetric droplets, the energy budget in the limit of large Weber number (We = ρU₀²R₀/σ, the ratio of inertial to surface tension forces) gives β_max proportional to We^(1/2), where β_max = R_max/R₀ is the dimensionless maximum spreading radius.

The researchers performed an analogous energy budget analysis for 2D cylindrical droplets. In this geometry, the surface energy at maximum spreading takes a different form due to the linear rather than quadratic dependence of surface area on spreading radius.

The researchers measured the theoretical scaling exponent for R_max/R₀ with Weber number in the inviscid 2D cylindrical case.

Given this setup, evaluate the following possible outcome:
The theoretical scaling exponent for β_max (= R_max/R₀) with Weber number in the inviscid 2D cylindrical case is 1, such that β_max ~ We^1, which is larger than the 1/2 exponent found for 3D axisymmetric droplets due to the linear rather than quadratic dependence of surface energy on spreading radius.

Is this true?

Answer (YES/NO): YES